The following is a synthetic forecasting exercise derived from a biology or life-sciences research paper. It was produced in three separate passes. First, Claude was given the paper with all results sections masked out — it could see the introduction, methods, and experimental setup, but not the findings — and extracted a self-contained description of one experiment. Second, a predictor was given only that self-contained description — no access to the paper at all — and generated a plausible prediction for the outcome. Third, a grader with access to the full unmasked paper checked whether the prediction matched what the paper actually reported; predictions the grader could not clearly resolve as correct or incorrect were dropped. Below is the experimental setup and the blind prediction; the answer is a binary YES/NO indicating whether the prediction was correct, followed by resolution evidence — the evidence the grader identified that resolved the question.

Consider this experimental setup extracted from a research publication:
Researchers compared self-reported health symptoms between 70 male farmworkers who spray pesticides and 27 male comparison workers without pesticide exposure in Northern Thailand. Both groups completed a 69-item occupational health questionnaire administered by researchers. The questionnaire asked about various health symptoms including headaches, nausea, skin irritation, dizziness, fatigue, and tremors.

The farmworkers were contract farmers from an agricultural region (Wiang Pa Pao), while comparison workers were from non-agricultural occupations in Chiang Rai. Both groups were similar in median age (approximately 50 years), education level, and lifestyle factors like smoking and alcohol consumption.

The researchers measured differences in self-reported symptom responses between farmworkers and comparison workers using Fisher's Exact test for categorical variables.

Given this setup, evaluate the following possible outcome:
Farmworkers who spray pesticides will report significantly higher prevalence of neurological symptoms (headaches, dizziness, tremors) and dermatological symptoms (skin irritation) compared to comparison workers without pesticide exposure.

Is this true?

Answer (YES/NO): NO